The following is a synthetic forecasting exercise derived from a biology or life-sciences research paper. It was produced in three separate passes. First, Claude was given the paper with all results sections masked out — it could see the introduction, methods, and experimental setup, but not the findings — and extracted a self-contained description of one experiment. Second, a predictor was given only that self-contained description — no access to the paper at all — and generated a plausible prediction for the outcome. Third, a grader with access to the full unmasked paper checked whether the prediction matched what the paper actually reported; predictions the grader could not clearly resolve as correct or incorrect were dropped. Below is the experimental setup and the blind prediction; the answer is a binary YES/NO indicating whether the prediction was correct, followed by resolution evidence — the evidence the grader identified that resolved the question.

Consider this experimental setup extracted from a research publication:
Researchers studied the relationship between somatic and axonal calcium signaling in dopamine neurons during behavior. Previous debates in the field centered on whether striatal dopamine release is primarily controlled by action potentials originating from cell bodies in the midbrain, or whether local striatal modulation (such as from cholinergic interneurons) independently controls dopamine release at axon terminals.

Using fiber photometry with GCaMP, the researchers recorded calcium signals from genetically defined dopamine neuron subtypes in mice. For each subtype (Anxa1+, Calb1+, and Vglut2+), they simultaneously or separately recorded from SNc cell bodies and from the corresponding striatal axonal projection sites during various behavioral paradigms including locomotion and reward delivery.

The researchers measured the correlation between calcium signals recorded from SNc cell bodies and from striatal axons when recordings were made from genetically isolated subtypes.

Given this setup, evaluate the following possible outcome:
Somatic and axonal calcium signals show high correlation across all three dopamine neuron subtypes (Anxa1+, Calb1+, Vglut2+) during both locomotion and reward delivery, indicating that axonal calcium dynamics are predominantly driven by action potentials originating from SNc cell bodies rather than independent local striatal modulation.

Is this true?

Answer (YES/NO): YES